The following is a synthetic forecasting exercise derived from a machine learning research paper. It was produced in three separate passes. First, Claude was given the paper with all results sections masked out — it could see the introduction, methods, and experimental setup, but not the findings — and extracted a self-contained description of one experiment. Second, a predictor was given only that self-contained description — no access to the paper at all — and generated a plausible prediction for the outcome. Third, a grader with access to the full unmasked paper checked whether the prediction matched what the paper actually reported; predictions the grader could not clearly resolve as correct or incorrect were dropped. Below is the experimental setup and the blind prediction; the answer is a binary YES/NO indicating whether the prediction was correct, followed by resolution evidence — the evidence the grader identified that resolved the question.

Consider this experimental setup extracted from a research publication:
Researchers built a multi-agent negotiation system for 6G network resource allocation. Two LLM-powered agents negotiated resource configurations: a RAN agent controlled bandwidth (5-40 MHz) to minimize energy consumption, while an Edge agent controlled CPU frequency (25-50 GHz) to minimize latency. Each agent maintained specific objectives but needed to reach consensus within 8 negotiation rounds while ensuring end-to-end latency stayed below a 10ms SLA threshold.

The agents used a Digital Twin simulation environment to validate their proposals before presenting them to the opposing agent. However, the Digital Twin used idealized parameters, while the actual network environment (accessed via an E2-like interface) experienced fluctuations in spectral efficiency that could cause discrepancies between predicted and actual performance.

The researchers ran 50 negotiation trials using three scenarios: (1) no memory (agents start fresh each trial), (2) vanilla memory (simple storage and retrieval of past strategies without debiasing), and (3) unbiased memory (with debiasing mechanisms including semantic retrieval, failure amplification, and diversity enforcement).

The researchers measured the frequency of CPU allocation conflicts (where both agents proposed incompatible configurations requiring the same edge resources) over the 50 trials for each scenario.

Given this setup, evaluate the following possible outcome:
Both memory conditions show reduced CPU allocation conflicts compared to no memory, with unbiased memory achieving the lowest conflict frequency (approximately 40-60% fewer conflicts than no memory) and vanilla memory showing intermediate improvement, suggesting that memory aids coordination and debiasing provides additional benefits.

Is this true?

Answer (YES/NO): NO